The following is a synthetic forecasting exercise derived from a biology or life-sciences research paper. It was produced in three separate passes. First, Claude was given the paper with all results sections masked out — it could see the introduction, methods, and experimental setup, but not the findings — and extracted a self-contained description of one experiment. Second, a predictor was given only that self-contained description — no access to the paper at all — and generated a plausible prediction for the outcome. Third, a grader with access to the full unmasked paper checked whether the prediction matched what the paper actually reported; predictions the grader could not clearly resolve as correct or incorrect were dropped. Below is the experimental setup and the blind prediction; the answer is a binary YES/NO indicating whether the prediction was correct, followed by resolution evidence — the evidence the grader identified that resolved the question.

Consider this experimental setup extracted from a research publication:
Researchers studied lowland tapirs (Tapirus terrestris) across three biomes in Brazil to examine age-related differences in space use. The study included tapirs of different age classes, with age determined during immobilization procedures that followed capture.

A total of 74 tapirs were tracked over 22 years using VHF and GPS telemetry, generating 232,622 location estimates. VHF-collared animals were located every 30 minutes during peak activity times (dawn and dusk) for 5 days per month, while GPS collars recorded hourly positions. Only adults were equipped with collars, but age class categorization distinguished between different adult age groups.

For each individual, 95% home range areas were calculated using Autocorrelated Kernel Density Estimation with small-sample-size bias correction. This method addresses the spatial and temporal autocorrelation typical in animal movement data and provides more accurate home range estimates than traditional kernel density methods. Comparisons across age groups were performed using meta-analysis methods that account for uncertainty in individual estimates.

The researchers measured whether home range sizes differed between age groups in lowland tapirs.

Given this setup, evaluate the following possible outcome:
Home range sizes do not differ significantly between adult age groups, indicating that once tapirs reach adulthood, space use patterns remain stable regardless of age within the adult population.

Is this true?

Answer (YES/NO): YES